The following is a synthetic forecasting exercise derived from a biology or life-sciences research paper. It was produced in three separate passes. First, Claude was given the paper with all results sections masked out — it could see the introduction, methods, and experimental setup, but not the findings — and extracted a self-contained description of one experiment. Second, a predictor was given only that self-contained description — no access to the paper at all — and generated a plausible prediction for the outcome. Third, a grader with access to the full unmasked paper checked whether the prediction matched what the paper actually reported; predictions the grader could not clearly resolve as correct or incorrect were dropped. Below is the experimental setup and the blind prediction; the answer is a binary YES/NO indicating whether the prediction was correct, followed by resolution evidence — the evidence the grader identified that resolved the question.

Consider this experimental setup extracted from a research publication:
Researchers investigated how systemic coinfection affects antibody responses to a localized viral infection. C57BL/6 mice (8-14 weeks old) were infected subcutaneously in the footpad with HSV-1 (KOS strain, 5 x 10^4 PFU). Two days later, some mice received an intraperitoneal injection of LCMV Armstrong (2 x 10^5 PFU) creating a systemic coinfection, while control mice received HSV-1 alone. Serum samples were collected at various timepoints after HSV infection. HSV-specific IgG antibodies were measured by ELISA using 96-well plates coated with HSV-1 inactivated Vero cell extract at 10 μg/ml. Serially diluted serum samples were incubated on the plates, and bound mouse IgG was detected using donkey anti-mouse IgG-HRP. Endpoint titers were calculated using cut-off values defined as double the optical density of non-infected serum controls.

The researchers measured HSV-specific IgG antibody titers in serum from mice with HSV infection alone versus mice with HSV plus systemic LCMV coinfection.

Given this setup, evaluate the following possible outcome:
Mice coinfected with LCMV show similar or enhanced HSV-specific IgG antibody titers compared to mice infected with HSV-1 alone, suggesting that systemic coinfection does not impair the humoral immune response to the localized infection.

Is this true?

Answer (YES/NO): NO